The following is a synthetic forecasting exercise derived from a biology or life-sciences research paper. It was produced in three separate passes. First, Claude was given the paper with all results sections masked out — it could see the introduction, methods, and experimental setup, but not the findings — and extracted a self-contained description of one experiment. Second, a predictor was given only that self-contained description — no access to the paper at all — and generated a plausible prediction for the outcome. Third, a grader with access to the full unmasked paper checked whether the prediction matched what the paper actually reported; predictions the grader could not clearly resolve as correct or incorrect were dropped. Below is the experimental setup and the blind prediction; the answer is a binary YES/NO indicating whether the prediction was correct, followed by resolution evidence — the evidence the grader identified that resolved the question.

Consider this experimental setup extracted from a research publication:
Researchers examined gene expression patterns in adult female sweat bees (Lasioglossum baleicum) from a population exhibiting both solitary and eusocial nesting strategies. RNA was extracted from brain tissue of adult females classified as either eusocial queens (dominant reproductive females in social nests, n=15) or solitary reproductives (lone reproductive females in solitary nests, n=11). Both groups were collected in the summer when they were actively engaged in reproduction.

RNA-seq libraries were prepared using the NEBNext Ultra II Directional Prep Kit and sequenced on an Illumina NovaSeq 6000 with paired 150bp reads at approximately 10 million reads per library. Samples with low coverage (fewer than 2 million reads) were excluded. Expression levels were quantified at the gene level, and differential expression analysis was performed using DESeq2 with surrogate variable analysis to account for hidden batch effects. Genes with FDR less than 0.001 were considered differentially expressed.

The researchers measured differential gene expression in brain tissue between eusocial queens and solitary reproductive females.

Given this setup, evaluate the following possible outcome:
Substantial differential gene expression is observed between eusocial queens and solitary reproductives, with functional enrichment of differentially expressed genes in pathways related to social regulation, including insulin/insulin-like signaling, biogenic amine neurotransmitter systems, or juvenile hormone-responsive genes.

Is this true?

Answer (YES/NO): NO